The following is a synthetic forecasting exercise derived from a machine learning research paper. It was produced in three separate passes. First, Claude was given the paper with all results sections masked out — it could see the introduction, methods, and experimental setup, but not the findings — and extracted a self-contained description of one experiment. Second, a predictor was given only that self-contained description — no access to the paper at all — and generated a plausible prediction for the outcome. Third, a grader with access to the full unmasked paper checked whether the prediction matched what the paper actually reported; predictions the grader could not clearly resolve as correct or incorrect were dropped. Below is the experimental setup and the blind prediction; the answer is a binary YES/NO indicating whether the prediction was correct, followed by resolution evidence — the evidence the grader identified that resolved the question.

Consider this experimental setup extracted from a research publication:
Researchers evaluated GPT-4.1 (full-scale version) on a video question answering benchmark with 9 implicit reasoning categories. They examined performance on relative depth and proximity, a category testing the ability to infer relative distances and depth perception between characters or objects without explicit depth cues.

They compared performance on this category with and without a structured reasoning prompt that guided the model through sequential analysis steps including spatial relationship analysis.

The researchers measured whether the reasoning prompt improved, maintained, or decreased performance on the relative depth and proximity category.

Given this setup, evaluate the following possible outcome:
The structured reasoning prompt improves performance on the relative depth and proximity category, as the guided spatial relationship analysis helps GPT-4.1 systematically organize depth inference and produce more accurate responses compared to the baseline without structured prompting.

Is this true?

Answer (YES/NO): NO